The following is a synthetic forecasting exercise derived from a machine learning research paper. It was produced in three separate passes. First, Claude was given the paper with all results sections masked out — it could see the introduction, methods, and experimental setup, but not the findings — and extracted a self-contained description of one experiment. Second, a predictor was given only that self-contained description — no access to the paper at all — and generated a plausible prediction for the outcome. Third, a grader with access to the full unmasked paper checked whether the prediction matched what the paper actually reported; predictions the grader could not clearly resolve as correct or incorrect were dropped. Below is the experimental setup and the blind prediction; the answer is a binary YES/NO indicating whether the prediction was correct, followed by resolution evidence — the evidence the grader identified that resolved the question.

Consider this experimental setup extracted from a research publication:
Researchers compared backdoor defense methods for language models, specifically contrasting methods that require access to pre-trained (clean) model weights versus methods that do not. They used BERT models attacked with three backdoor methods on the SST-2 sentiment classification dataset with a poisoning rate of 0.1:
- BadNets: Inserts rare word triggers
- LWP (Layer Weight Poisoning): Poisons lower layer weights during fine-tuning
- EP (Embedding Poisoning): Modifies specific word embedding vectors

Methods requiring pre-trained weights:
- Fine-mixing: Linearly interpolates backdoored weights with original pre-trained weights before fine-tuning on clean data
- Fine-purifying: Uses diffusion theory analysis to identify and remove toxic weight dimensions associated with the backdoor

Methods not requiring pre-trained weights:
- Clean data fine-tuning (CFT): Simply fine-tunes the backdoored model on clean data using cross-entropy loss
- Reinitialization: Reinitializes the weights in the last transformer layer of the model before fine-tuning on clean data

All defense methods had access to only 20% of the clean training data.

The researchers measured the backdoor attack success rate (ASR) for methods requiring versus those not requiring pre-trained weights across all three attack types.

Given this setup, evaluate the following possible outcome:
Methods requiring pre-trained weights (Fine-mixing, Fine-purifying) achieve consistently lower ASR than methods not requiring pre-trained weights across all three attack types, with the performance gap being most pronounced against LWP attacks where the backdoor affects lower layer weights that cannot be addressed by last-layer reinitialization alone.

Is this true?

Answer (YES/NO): NO